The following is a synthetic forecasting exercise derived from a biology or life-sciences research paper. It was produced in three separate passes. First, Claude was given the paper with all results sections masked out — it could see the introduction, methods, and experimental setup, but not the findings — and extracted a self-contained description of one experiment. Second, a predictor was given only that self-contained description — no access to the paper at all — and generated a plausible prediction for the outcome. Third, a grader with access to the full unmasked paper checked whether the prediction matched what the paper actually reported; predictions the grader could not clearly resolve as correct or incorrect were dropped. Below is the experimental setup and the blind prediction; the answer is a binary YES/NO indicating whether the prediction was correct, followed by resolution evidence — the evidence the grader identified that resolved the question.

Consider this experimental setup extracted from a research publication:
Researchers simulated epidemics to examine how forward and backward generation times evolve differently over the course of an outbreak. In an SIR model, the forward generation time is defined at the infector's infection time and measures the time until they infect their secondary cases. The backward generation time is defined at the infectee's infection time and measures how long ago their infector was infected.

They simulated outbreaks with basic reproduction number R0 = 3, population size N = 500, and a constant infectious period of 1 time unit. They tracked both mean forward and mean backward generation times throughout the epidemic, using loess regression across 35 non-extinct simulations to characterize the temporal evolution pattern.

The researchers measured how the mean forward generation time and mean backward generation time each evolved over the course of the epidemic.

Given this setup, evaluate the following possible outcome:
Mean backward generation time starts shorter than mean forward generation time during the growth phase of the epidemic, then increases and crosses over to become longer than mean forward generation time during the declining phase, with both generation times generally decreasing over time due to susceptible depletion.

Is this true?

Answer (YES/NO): NO